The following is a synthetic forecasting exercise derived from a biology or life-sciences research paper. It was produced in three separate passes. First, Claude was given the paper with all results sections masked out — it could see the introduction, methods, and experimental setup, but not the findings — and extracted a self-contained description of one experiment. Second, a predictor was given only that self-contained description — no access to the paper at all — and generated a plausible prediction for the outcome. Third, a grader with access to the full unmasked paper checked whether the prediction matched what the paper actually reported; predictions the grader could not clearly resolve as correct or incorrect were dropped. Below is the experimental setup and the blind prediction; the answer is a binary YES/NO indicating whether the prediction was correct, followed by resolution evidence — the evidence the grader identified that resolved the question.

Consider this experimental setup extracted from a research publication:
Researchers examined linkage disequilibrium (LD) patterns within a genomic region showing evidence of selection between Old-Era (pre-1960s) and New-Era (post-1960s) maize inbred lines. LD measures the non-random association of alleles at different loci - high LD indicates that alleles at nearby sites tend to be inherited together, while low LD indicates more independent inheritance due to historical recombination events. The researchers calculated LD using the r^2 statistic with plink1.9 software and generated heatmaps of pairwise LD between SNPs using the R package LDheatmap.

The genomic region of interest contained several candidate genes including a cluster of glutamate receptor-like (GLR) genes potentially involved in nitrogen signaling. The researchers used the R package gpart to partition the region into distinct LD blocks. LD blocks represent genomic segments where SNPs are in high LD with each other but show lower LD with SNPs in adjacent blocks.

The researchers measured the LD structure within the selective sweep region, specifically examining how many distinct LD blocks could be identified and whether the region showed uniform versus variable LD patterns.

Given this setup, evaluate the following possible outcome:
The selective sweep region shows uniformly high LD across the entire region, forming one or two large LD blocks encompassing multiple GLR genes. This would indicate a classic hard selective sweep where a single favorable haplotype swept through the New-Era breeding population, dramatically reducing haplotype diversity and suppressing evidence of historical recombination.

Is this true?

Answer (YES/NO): NO